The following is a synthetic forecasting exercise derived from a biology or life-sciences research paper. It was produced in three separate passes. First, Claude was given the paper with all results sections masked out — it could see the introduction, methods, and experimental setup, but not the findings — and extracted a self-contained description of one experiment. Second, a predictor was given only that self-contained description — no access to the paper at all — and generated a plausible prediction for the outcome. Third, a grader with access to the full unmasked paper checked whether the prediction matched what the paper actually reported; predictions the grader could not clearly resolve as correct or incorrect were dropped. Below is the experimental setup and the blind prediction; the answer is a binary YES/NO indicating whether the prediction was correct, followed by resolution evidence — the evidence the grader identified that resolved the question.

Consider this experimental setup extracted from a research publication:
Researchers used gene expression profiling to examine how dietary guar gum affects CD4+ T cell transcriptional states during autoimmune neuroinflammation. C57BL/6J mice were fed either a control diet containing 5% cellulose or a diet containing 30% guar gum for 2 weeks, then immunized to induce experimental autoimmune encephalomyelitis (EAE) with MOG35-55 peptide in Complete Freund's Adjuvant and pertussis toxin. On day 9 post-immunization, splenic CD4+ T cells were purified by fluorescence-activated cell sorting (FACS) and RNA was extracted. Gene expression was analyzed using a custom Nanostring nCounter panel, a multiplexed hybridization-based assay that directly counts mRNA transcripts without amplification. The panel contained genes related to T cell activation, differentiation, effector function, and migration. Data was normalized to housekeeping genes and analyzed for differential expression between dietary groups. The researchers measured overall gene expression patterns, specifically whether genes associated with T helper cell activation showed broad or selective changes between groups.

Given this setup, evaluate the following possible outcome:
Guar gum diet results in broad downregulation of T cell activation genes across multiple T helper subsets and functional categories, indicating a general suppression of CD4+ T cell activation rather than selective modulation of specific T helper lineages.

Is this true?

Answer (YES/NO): NO